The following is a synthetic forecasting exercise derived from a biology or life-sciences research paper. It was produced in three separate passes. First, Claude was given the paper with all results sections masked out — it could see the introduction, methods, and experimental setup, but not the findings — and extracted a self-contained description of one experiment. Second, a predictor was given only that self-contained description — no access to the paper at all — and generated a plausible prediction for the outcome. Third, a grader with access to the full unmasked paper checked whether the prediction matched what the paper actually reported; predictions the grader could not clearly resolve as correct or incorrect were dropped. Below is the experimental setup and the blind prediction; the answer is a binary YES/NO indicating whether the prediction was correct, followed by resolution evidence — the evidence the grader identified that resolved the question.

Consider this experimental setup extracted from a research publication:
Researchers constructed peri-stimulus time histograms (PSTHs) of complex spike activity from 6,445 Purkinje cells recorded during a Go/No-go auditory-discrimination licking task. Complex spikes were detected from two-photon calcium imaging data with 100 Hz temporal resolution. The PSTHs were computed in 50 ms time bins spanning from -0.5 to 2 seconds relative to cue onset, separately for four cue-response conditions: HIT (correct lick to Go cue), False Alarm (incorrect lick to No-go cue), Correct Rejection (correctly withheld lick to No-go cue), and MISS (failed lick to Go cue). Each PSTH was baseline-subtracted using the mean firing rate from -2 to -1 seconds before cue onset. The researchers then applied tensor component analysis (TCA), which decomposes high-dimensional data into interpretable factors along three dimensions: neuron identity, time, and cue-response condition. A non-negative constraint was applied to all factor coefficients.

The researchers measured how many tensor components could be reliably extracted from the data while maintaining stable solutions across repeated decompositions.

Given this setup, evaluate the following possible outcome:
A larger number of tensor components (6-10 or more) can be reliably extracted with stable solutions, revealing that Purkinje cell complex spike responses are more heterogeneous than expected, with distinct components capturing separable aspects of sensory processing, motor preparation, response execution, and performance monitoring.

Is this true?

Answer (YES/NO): NO